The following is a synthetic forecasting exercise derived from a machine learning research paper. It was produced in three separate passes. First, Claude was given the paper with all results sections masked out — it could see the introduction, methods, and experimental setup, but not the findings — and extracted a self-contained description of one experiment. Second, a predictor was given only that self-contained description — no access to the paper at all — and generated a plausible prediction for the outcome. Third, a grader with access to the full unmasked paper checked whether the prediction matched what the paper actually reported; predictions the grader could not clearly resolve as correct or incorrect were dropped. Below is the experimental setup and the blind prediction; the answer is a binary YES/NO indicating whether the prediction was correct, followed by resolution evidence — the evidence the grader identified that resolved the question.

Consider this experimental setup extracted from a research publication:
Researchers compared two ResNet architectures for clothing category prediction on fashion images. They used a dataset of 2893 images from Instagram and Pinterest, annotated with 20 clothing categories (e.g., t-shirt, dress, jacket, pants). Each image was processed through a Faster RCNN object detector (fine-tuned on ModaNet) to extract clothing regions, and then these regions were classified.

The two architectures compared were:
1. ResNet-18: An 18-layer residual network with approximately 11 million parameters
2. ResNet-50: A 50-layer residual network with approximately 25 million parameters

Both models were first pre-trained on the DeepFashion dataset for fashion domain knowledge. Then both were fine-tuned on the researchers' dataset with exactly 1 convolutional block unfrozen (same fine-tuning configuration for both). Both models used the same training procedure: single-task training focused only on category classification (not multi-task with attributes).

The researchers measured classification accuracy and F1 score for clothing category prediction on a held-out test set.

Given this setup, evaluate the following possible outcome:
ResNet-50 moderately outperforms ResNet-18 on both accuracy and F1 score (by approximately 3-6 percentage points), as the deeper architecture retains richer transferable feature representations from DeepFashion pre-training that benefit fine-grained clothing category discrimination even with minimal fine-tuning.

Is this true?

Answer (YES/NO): NO